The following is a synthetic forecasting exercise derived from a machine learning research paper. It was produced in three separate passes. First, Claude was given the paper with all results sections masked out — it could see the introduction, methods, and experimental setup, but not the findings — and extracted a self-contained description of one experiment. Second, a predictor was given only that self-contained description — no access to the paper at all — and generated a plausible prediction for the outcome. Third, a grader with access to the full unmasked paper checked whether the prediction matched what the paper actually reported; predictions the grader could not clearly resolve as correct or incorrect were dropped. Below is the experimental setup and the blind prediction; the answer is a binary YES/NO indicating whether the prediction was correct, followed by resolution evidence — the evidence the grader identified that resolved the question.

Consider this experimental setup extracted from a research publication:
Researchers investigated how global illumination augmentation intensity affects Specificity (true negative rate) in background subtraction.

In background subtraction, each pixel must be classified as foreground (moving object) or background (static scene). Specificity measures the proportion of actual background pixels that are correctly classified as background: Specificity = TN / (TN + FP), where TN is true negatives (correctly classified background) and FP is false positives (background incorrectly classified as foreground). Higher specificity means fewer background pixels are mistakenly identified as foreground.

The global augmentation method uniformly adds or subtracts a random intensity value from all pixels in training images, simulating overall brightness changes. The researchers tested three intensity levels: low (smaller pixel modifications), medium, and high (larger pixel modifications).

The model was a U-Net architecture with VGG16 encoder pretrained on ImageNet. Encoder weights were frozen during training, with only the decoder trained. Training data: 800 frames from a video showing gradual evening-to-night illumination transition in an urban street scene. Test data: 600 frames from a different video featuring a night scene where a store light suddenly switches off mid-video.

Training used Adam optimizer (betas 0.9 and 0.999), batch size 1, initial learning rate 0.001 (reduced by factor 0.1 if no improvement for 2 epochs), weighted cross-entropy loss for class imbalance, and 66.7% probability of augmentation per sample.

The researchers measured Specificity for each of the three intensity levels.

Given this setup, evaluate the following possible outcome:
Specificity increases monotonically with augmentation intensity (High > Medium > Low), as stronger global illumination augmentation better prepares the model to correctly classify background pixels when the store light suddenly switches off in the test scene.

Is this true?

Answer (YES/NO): YES